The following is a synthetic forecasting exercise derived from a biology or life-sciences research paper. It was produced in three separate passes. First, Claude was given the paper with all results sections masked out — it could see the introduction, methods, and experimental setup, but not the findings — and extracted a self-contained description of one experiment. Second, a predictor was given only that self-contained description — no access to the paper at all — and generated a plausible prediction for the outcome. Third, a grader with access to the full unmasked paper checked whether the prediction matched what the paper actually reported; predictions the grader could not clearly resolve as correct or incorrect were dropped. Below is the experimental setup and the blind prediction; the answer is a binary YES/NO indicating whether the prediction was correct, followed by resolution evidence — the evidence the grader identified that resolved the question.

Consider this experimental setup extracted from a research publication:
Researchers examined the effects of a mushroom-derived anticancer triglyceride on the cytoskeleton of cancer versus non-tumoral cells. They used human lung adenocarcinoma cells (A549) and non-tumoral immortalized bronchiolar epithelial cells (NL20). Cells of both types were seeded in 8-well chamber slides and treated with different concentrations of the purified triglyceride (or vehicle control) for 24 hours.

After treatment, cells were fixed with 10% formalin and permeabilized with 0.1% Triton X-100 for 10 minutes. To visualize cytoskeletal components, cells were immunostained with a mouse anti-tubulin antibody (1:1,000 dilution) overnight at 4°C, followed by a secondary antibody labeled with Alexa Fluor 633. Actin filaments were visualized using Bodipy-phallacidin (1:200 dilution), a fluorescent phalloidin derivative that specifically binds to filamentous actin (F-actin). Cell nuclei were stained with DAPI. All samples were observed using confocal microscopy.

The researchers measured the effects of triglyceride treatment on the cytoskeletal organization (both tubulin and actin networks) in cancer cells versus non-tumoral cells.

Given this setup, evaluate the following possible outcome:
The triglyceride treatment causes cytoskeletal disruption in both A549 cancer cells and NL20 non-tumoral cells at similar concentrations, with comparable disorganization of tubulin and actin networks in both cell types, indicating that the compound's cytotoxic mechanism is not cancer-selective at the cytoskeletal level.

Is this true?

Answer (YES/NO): NO